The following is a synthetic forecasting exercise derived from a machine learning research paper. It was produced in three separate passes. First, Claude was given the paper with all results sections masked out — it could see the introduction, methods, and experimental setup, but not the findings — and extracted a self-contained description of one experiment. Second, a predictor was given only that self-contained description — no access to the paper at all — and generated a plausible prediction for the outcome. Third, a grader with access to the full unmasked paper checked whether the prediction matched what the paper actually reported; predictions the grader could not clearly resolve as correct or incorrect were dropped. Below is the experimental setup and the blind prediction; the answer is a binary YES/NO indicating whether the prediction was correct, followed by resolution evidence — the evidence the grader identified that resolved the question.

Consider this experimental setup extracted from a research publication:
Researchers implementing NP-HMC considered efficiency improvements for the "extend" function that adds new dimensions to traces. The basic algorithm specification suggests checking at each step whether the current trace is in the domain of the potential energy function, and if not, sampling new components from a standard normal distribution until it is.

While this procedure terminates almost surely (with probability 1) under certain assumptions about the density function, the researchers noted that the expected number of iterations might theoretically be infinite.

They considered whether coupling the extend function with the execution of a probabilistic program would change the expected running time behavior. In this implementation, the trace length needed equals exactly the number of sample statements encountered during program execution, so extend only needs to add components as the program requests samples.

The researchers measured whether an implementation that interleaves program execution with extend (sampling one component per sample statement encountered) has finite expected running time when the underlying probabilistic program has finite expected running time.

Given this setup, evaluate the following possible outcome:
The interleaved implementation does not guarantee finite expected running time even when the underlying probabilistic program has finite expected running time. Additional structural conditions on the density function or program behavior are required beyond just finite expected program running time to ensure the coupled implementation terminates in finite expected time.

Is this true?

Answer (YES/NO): NO